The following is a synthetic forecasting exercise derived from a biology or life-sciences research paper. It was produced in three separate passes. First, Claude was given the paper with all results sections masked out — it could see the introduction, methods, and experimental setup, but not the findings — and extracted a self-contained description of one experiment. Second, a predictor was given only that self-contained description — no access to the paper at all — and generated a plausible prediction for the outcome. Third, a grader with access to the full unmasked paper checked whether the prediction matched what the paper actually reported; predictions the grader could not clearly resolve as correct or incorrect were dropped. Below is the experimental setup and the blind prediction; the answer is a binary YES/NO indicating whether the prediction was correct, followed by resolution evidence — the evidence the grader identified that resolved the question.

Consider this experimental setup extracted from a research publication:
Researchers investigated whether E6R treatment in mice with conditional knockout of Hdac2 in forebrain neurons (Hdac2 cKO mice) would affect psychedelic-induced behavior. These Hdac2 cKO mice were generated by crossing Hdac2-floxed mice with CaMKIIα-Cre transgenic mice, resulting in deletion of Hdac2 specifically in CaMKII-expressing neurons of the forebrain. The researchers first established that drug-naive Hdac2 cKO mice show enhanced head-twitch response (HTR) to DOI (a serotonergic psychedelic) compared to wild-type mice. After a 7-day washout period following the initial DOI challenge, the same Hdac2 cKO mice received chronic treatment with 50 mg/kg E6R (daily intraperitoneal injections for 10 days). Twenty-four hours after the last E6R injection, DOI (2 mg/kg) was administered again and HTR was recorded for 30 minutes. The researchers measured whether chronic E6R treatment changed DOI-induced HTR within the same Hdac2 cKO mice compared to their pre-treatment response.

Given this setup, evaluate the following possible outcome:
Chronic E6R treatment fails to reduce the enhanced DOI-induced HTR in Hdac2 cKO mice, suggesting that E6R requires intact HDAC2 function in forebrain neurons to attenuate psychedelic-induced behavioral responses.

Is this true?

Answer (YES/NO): YES